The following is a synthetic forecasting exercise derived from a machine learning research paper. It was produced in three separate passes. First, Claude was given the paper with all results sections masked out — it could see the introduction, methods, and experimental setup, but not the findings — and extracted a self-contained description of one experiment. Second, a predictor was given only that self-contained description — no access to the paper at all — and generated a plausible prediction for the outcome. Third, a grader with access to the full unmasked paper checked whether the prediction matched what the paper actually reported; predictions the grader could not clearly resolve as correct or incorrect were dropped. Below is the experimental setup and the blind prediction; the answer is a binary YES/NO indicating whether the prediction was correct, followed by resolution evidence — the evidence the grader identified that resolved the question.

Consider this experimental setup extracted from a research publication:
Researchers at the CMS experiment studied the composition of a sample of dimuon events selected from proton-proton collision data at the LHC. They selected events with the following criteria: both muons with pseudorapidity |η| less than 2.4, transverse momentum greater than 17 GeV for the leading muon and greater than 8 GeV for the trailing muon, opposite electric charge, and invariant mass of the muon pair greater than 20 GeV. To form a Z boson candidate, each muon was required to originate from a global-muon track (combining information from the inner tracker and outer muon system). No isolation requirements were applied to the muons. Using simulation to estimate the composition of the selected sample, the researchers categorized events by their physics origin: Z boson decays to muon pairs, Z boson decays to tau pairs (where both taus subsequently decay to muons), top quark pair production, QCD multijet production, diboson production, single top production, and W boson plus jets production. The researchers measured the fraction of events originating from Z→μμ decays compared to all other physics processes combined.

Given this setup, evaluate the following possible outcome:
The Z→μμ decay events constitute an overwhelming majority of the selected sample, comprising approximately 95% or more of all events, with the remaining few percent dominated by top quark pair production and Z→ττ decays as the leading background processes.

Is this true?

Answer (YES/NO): NO